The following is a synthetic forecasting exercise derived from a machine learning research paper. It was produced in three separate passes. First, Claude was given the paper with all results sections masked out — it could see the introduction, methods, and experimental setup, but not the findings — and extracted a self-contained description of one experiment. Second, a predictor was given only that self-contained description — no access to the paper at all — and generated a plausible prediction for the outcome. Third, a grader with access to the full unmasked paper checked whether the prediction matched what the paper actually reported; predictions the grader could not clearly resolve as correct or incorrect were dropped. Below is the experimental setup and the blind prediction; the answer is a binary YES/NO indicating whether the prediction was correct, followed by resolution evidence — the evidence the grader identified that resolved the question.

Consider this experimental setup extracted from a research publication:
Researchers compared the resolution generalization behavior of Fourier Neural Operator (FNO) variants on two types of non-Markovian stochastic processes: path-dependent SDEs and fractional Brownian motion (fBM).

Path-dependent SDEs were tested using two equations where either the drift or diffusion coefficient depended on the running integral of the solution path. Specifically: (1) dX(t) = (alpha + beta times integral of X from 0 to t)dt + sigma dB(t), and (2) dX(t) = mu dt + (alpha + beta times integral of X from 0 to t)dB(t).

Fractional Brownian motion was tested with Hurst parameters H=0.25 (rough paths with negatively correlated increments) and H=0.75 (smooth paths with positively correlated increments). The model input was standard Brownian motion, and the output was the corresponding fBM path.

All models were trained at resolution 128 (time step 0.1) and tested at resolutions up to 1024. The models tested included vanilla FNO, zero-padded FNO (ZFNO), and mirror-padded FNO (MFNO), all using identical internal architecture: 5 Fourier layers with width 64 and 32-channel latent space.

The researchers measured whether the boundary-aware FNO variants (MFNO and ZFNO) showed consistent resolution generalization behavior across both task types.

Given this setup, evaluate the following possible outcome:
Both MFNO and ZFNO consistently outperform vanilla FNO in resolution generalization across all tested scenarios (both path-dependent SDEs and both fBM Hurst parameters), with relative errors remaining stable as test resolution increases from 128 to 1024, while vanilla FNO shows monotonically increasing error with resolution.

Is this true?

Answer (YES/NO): NO